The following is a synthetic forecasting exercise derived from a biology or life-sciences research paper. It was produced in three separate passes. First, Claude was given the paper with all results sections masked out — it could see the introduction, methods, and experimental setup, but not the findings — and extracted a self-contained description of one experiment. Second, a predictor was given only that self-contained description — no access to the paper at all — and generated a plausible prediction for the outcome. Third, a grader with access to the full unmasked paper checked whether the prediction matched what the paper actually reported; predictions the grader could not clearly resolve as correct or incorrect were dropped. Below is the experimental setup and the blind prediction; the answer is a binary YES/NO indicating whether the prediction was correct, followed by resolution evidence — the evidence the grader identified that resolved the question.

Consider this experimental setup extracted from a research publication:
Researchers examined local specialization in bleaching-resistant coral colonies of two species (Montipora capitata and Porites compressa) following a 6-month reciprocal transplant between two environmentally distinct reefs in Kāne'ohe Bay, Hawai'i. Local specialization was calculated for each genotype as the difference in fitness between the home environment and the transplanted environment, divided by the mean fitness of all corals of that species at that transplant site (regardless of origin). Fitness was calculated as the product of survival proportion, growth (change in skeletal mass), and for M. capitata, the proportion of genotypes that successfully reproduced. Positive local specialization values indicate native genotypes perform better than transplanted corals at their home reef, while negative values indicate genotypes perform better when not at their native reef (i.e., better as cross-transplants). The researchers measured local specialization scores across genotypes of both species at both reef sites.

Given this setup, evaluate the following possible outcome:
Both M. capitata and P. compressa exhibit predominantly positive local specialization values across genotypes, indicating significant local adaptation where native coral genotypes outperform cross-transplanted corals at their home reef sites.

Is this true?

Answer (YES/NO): NO